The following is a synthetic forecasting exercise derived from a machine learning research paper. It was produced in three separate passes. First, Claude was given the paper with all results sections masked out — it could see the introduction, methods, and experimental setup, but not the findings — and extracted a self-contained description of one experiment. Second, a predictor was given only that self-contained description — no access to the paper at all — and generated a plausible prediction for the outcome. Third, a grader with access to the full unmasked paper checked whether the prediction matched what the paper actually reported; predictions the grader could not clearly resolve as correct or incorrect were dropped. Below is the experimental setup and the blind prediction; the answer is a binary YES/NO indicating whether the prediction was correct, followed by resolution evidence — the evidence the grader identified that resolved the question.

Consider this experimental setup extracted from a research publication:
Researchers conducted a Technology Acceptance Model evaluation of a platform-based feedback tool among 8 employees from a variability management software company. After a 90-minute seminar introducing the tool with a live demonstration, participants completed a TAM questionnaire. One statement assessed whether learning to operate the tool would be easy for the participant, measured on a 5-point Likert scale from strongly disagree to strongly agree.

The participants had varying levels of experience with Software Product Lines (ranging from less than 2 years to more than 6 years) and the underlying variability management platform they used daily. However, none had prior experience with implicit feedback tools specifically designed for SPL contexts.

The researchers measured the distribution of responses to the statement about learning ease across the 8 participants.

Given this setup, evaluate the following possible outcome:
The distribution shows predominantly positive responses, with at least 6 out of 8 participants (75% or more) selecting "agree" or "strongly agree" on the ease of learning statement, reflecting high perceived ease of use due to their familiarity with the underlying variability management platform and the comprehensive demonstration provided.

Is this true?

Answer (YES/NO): NO